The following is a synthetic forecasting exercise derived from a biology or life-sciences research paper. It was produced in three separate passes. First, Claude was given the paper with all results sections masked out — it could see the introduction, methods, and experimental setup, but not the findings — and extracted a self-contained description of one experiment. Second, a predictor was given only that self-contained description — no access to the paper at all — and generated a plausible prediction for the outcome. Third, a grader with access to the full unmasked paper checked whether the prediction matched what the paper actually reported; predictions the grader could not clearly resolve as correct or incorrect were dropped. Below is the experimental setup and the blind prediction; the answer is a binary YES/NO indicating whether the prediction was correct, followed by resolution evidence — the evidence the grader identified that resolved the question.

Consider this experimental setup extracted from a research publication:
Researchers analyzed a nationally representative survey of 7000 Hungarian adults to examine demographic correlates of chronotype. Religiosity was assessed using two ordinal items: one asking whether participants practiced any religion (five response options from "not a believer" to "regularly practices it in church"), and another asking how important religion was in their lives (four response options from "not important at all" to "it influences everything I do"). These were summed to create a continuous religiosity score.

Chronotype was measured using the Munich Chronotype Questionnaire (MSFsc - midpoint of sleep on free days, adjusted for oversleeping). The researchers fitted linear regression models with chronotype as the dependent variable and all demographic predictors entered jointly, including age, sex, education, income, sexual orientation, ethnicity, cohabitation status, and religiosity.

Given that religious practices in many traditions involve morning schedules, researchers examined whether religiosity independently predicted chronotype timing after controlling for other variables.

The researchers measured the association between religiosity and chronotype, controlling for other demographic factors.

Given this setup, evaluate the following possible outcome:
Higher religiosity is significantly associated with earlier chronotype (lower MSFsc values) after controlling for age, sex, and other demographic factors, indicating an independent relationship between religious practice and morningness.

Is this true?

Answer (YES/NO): YES